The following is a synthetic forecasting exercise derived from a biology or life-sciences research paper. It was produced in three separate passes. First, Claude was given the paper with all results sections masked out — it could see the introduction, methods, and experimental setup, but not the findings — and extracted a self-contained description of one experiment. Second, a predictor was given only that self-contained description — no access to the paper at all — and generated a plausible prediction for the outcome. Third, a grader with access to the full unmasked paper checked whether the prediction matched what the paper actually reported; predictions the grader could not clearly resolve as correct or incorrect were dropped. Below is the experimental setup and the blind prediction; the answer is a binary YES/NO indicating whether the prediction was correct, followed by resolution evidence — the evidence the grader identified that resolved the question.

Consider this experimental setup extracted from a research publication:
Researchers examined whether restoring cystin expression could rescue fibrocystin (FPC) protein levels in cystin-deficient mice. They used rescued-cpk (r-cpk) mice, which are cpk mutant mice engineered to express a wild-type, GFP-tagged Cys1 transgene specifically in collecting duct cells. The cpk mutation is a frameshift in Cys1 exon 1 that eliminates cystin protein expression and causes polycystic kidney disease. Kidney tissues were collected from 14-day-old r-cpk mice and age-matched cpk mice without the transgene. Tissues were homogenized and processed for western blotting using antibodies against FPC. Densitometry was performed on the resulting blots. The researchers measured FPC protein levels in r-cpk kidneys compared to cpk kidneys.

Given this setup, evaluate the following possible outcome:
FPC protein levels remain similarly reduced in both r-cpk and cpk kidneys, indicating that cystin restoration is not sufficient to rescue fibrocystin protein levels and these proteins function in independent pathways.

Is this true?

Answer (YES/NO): NO